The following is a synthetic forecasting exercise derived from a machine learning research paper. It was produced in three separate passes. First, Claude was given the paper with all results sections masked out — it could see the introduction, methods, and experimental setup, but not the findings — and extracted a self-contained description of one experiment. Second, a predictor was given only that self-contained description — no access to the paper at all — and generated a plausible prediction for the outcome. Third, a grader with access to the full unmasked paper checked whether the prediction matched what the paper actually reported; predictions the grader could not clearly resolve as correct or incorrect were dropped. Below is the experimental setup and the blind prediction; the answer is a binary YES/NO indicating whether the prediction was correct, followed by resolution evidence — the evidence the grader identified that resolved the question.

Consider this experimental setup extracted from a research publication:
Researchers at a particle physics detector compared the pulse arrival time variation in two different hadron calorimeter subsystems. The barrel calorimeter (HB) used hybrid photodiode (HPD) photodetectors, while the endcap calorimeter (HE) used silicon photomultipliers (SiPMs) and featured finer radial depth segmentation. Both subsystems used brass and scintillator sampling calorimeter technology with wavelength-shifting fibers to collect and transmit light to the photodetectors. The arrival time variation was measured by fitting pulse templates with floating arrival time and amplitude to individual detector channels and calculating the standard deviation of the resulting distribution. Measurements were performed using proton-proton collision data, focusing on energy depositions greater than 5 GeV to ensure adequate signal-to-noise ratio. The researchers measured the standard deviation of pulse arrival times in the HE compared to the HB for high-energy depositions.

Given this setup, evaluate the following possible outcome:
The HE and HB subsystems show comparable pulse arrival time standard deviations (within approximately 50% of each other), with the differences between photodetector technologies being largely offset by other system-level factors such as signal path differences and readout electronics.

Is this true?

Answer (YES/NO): NO